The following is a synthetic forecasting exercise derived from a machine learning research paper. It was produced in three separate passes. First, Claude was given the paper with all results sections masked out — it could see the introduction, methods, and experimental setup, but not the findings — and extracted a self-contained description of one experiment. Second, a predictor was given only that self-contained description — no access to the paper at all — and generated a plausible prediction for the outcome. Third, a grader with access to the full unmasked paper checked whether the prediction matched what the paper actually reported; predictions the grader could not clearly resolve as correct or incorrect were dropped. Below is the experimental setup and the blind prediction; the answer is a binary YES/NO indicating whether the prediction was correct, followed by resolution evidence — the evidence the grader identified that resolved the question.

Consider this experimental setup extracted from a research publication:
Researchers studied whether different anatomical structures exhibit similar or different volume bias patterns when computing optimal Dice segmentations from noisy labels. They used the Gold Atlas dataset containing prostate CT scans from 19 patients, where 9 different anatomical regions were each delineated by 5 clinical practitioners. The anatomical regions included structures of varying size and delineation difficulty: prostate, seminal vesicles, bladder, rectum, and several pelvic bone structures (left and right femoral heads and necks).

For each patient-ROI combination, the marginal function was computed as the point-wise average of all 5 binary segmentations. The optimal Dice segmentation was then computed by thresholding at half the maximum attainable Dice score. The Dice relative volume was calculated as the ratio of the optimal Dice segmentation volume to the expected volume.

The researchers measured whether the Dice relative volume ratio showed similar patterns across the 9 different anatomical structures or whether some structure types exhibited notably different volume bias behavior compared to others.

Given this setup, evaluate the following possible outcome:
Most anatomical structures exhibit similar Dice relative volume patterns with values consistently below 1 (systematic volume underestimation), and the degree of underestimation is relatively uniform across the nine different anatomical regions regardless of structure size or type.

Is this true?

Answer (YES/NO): NO